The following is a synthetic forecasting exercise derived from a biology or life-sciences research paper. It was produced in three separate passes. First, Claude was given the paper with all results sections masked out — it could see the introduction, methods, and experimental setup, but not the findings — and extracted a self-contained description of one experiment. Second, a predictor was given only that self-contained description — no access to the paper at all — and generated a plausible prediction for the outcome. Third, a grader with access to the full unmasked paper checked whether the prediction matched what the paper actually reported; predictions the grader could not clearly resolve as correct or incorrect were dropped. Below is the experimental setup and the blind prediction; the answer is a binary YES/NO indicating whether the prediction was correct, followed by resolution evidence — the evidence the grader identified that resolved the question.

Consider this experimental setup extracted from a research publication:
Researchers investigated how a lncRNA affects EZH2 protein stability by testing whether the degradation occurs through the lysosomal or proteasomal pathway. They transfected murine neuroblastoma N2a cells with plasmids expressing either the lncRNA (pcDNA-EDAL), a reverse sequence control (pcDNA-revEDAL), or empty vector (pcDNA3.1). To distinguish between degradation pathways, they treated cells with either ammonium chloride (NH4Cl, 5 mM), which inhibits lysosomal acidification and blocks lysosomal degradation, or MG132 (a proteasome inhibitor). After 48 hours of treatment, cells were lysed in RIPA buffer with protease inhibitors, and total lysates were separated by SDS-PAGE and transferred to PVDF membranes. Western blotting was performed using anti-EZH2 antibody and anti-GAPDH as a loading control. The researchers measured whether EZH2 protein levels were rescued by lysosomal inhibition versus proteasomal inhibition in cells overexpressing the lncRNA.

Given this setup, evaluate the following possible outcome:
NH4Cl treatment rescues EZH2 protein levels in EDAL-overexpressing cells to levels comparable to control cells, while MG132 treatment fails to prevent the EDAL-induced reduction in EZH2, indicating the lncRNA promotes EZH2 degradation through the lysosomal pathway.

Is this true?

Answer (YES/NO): YES